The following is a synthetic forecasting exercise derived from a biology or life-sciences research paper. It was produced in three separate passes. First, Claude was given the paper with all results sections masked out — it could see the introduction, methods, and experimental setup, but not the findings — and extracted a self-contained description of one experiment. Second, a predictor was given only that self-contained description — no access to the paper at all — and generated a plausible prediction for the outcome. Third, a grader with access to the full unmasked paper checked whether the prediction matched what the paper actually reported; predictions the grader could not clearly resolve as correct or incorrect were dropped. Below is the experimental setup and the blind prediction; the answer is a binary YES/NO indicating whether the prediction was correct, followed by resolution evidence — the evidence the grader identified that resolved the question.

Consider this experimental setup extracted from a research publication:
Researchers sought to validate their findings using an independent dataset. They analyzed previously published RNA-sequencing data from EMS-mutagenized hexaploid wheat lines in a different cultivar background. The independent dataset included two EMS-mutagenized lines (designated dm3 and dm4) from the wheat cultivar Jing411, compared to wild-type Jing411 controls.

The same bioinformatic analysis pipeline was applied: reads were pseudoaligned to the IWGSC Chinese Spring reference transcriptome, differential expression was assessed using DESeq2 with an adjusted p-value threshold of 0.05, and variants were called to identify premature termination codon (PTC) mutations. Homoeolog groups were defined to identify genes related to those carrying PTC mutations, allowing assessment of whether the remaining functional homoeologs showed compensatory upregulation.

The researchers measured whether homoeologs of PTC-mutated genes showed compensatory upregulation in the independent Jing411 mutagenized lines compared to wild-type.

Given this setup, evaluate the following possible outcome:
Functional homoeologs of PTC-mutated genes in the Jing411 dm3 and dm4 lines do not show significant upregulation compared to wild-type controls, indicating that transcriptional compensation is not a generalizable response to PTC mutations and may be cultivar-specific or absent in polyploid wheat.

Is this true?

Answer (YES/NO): YES